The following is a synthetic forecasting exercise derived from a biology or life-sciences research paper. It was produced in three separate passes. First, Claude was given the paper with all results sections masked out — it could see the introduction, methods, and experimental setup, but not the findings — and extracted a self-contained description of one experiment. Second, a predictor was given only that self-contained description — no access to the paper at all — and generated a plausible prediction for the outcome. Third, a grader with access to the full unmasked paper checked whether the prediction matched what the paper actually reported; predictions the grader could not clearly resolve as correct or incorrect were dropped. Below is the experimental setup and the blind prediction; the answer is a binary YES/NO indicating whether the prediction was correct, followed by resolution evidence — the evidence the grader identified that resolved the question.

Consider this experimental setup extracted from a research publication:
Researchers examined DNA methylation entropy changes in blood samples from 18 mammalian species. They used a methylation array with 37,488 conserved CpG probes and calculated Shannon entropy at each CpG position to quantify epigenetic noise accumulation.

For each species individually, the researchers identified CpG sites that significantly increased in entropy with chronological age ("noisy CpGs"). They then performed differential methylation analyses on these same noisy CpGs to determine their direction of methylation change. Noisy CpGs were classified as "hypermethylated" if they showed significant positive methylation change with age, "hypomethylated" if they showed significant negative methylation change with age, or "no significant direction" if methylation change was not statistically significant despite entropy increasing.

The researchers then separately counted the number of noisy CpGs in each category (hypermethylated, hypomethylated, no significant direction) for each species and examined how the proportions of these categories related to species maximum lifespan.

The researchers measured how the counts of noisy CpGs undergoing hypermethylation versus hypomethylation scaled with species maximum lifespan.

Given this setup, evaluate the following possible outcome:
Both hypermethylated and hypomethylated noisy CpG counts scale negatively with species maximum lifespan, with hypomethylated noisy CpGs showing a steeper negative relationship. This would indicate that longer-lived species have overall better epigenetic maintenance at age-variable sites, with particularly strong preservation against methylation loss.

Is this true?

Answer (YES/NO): NO